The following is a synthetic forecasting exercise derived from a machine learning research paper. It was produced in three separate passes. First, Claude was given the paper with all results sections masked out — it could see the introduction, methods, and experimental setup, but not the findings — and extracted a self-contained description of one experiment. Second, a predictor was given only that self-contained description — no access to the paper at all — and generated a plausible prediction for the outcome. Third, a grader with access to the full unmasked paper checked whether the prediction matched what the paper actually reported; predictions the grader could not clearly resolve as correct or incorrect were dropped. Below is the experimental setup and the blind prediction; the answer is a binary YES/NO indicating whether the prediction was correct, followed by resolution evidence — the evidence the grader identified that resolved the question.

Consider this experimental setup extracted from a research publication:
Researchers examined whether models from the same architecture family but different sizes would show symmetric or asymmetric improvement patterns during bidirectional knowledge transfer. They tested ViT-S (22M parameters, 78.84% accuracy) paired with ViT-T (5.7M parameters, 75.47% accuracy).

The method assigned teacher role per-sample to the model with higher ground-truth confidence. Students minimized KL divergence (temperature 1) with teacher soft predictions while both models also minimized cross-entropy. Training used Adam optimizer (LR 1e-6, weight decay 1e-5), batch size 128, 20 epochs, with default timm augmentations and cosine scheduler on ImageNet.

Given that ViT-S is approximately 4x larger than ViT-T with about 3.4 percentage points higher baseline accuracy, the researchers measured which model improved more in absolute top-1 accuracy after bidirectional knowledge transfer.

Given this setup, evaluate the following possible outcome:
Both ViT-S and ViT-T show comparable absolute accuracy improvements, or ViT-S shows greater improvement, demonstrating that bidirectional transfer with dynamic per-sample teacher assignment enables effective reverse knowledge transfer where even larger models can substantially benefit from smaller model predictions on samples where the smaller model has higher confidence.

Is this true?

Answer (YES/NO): NO